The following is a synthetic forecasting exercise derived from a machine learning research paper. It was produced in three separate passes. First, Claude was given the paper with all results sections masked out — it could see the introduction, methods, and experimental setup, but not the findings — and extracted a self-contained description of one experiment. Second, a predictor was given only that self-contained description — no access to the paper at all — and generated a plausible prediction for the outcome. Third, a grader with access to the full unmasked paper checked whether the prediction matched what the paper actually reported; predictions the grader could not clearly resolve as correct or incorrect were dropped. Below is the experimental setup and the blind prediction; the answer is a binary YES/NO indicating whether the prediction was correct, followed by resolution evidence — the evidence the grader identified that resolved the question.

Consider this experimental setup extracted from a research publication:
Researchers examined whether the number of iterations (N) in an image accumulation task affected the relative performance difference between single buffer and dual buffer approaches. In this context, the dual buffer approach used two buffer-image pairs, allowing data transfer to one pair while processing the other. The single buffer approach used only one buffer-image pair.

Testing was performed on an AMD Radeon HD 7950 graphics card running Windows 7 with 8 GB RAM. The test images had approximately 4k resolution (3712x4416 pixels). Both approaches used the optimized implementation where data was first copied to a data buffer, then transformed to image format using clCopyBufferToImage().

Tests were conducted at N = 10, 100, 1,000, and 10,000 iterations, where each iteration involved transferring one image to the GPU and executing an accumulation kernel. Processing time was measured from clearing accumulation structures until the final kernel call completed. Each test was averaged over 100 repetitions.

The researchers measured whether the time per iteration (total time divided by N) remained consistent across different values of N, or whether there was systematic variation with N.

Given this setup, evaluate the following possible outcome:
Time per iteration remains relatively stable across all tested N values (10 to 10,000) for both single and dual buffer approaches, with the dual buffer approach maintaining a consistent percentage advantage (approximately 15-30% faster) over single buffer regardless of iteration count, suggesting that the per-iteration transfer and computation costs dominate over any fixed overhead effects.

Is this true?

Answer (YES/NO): NO